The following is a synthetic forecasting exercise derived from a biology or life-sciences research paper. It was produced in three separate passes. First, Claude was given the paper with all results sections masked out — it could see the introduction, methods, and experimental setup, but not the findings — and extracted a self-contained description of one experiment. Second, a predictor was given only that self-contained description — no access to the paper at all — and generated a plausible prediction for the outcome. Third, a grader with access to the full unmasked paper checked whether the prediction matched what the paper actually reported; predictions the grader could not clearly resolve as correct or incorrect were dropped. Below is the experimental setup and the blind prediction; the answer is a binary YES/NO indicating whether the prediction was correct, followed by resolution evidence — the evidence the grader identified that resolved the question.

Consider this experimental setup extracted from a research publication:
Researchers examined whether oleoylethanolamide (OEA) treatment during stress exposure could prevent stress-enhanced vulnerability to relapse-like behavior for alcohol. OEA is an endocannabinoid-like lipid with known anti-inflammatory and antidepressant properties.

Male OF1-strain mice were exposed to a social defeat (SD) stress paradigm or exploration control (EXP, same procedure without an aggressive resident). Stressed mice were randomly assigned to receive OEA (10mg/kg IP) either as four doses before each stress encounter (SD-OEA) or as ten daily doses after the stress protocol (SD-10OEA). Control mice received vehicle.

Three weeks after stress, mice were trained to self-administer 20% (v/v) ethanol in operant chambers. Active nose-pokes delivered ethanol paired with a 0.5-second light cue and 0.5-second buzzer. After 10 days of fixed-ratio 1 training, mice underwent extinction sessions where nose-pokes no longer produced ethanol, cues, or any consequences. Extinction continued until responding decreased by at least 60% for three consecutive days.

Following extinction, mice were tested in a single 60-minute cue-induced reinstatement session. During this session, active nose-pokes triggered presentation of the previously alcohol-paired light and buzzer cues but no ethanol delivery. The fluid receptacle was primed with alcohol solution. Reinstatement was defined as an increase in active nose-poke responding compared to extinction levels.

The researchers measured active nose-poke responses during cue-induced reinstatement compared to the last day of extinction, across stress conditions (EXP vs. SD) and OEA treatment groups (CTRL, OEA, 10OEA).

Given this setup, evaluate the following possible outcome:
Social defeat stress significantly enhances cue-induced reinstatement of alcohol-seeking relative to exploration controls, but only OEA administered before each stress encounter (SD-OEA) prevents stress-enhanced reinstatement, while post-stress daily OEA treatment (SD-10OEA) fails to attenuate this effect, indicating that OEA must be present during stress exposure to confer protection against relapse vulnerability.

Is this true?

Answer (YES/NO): NO